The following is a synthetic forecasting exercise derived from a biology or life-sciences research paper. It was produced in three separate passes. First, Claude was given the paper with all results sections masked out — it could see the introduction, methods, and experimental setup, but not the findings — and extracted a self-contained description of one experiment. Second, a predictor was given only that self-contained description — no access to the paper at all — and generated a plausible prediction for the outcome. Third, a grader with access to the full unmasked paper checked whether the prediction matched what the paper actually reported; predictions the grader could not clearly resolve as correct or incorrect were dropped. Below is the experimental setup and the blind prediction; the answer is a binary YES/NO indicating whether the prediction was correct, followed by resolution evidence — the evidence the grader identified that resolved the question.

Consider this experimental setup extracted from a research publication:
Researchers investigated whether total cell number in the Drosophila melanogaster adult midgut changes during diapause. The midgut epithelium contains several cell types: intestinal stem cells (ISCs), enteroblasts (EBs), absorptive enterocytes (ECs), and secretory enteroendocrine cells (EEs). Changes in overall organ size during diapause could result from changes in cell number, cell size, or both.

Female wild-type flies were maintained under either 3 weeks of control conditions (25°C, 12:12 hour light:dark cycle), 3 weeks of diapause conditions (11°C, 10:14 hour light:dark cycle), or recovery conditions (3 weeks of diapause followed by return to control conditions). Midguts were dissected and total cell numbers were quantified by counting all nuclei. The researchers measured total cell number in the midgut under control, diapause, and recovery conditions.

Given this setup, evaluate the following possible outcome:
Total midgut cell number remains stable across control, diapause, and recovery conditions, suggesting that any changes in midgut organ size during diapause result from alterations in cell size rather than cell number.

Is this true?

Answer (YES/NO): NO